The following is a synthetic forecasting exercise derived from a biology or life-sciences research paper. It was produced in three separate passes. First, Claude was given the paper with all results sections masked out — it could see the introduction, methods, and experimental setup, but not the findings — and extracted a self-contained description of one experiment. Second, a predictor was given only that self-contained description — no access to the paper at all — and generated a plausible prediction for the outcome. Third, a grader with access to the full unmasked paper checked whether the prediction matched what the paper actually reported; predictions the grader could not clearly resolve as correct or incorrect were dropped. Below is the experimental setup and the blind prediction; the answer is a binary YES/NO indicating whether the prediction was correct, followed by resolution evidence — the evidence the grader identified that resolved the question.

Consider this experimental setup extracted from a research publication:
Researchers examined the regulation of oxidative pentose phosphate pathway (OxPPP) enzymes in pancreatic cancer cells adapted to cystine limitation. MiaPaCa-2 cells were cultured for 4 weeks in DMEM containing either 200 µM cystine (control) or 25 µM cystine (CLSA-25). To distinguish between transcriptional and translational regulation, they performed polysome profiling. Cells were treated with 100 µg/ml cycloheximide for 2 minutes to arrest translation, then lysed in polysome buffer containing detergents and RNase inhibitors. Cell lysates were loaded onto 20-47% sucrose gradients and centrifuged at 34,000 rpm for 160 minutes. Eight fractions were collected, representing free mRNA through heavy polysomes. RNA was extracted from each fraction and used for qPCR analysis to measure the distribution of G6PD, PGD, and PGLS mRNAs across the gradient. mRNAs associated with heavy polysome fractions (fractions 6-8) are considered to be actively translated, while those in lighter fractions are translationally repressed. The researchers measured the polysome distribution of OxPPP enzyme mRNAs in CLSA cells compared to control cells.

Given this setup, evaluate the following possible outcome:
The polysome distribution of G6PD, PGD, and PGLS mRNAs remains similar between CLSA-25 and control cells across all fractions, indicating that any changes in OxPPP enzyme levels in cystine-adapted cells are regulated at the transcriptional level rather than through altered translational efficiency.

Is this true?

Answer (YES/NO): NO